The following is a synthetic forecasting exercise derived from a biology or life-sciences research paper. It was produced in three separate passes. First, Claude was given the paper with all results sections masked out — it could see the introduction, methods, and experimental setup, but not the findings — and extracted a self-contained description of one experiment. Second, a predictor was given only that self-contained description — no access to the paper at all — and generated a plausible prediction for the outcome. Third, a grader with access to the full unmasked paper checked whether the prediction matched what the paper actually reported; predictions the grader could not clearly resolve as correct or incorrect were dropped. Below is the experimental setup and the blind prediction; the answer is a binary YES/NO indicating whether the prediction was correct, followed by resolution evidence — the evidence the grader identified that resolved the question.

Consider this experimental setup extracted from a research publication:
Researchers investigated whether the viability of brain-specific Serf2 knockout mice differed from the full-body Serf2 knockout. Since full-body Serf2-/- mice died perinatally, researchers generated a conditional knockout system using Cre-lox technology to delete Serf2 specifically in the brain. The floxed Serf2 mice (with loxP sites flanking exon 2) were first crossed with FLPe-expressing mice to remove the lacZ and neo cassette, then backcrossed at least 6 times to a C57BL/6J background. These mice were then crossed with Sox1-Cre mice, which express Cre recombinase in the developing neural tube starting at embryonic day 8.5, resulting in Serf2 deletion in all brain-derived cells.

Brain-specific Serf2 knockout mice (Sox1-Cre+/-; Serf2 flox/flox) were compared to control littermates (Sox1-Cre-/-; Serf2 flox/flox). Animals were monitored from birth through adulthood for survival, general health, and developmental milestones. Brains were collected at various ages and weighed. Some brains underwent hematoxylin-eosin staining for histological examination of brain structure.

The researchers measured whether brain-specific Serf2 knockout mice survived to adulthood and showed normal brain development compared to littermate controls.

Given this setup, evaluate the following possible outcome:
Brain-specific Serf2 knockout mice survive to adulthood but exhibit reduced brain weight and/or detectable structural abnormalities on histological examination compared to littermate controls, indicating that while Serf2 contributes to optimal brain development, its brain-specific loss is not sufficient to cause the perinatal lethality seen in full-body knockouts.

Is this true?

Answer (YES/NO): YES